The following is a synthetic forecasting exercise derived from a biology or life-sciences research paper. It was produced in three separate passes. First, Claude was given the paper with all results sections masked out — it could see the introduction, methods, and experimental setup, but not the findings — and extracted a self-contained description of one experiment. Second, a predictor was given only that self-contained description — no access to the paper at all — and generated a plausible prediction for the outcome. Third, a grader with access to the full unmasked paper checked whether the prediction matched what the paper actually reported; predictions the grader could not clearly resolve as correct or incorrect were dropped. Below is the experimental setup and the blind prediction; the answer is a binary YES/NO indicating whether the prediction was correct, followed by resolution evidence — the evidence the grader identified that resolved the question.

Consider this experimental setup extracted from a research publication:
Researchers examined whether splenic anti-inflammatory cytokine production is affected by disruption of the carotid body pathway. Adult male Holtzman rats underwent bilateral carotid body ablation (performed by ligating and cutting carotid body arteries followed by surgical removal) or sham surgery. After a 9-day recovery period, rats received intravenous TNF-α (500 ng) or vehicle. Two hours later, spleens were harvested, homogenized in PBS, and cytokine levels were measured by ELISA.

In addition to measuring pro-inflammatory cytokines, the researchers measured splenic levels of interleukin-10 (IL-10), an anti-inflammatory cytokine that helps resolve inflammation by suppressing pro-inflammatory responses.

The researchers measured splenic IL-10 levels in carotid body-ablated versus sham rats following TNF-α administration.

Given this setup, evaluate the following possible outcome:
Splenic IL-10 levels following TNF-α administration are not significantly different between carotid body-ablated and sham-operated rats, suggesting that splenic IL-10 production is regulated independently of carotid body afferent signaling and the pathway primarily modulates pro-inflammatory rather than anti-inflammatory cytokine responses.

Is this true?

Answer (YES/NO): YES